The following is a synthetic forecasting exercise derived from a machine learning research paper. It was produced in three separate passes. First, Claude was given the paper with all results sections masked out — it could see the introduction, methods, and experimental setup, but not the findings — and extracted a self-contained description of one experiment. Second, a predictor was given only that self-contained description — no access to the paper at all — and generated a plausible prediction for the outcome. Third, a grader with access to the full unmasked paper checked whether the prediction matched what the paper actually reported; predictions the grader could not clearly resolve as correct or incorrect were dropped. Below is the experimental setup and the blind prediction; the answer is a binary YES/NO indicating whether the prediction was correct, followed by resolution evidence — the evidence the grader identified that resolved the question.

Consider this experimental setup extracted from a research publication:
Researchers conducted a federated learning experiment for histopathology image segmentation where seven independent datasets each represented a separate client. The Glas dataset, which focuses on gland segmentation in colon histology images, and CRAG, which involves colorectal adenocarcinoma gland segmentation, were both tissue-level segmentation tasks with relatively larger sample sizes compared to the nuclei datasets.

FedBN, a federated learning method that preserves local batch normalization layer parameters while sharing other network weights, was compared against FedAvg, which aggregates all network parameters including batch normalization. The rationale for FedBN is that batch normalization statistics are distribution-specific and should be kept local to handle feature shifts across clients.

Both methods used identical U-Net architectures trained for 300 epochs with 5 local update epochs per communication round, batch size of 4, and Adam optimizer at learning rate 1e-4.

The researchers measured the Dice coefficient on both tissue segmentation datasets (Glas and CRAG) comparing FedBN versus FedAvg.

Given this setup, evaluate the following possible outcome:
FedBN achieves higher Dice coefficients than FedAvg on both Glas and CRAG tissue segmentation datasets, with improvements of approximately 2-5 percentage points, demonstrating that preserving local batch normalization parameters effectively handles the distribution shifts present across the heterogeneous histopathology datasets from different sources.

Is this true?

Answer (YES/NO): NO